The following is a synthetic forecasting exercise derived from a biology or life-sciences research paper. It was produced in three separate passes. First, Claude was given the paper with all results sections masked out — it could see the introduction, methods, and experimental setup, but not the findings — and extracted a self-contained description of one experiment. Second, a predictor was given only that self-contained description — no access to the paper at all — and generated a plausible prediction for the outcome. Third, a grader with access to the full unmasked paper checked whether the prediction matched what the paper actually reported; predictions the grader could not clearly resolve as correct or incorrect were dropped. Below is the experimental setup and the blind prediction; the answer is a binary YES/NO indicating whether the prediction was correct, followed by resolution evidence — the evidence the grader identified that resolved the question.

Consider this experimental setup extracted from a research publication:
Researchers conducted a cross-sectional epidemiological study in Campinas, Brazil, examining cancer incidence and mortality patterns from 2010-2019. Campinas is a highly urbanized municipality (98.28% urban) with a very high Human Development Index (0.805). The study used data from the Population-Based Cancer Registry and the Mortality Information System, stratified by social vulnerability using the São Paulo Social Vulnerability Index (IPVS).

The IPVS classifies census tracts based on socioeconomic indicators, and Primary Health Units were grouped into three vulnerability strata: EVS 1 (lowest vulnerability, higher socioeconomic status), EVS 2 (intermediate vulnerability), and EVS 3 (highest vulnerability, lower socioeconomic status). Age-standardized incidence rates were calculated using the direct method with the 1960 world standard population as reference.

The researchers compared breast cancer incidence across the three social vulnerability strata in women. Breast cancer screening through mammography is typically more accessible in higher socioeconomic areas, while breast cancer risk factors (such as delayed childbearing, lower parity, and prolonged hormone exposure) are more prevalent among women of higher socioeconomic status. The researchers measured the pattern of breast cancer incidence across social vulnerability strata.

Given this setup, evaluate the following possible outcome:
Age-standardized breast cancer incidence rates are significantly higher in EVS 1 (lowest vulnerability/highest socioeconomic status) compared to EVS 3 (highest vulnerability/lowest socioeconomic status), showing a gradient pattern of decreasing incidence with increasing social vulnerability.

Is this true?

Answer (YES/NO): YES